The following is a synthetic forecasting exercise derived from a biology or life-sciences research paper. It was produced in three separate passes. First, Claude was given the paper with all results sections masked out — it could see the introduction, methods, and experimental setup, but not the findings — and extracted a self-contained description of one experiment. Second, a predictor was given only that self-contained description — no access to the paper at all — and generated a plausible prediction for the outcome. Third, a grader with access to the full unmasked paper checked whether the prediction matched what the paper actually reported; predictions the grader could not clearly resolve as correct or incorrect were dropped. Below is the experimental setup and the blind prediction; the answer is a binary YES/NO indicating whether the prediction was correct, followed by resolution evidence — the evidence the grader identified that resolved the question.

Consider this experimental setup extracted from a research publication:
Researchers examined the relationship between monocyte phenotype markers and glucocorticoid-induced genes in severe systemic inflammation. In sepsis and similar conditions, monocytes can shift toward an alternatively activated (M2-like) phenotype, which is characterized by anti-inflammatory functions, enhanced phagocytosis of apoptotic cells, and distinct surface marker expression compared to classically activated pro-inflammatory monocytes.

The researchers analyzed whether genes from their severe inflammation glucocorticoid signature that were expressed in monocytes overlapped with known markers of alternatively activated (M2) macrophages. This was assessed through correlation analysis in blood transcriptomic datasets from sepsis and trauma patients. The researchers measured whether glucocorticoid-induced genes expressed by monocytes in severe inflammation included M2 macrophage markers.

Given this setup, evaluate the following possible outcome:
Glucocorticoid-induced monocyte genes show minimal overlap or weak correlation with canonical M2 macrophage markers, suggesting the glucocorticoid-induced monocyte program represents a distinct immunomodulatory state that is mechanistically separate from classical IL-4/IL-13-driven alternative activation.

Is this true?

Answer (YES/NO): NO